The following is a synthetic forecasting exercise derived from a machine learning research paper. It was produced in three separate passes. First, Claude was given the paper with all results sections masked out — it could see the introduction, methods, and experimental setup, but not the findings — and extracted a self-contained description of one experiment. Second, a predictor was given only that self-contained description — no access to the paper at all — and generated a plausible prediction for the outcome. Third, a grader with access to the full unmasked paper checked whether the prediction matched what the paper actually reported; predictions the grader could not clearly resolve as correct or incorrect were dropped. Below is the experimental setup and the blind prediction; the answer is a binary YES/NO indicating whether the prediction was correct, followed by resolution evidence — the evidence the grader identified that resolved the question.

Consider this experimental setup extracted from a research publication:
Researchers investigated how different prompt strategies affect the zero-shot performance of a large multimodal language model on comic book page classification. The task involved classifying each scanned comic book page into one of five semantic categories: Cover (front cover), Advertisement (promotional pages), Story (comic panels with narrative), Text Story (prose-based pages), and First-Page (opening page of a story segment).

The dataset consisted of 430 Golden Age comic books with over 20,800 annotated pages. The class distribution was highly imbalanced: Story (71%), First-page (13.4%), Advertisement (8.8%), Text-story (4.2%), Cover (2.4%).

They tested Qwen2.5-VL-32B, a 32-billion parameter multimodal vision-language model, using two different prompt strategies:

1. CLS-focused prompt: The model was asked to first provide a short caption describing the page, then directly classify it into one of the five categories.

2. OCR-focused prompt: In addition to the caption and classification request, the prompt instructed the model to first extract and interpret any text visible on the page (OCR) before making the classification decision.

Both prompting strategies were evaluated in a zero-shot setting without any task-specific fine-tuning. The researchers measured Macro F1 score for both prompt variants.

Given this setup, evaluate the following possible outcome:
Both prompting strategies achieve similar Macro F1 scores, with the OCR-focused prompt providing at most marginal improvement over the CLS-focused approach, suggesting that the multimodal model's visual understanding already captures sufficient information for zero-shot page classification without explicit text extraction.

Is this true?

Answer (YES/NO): NO